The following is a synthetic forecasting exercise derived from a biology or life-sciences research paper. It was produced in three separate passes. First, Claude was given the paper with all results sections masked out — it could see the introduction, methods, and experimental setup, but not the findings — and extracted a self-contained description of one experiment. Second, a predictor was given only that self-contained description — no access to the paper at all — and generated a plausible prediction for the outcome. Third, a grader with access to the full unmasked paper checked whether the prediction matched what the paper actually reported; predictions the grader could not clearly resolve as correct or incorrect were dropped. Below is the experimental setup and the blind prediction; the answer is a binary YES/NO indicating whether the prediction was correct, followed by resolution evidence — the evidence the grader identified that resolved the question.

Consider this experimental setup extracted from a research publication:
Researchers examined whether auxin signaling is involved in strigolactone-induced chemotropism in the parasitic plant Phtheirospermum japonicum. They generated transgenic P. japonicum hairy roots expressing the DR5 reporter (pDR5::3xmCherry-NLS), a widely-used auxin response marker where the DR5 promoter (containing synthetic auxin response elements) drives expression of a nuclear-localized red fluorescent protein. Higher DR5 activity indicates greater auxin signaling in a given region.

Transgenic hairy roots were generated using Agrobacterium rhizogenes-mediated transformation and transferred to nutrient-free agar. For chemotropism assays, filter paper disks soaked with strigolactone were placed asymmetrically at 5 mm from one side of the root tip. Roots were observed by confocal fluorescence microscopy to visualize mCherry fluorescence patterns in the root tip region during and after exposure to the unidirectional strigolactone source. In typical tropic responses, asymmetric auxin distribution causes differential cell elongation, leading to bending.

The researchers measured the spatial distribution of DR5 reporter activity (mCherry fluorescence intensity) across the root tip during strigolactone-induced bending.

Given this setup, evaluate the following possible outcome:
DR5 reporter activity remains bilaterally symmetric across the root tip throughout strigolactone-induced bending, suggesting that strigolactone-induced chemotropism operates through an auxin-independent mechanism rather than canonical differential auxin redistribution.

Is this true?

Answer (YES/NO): NO